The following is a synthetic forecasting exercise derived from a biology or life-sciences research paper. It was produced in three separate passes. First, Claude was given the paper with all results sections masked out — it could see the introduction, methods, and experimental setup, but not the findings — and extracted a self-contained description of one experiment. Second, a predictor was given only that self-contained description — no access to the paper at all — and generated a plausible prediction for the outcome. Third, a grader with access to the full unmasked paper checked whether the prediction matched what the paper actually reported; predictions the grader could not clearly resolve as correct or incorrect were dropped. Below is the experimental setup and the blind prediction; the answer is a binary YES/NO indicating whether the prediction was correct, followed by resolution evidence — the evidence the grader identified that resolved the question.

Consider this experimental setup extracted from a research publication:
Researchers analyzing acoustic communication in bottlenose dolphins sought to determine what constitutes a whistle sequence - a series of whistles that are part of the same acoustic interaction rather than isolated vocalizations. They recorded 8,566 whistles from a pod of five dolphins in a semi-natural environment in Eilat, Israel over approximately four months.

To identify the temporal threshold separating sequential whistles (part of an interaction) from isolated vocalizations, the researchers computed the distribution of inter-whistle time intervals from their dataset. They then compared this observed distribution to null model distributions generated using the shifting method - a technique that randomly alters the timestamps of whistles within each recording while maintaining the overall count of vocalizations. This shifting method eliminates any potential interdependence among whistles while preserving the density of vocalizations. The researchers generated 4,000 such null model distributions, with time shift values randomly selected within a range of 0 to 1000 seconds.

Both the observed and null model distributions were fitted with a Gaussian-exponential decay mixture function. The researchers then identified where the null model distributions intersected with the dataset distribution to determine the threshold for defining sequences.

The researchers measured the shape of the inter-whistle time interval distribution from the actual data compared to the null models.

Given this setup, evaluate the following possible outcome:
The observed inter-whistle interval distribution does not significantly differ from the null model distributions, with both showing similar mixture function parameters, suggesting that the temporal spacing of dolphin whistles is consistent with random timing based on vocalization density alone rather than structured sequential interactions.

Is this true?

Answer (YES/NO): NO